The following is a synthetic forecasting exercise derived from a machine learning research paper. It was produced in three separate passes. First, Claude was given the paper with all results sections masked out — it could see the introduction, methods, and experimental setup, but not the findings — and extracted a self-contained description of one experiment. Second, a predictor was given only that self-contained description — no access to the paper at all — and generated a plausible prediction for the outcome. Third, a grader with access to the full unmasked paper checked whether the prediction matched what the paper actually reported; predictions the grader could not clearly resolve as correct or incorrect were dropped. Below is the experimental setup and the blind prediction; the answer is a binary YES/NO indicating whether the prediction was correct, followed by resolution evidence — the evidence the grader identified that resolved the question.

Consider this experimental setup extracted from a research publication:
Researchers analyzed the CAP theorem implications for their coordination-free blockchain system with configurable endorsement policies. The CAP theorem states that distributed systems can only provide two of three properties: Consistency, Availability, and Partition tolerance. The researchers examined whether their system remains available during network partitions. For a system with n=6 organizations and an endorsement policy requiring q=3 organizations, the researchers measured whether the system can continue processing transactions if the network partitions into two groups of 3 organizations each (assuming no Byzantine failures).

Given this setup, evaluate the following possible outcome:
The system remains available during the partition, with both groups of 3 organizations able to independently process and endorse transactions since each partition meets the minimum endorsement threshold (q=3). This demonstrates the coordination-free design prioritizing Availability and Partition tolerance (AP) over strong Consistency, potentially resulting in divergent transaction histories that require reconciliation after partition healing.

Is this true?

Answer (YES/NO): YES